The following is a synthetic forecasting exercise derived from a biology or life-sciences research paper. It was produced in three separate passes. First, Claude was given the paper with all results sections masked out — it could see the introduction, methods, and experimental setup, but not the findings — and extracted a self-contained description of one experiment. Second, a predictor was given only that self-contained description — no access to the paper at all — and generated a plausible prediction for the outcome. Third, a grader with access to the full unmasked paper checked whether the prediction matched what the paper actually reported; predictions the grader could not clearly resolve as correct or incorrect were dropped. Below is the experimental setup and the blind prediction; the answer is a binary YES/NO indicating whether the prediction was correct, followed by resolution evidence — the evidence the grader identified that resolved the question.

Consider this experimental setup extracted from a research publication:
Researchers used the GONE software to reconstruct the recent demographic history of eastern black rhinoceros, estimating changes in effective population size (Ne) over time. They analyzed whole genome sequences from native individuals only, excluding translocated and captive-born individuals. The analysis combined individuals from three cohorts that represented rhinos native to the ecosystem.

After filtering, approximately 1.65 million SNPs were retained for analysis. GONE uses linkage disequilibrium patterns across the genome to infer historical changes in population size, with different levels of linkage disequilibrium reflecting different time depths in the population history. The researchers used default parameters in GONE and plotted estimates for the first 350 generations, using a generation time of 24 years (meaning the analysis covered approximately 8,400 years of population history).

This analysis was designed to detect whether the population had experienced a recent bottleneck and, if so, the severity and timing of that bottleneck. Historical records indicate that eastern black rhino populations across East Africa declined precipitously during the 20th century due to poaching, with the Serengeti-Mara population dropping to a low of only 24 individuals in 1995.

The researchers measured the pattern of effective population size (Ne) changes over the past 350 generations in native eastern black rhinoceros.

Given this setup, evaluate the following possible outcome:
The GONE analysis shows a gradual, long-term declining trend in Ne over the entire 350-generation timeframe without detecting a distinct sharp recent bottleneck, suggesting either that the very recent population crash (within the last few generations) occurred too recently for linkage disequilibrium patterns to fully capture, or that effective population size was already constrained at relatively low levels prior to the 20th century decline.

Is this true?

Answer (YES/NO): NO